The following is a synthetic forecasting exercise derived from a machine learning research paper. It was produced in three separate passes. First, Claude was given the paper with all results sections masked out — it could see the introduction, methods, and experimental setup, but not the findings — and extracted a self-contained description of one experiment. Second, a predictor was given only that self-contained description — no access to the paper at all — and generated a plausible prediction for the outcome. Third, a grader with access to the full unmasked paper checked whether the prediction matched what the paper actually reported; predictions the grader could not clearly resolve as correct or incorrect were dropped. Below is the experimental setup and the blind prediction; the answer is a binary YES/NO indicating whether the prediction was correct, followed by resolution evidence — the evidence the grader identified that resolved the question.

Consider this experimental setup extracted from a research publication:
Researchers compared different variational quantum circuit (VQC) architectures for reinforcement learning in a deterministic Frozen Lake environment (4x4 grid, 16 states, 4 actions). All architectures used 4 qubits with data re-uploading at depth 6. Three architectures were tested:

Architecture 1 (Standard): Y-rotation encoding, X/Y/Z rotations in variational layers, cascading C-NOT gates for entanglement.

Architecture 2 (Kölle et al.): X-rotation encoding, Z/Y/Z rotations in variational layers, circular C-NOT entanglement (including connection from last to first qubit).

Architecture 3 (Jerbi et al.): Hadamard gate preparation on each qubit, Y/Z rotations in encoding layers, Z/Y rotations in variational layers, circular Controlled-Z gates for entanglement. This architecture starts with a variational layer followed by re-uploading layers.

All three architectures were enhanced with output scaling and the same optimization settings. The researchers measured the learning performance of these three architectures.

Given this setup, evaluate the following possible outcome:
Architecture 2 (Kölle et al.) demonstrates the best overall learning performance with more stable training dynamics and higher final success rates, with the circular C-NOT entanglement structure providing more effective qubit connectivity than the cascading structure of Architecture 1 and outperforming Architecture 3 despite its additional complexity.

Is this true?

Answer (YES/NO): NO